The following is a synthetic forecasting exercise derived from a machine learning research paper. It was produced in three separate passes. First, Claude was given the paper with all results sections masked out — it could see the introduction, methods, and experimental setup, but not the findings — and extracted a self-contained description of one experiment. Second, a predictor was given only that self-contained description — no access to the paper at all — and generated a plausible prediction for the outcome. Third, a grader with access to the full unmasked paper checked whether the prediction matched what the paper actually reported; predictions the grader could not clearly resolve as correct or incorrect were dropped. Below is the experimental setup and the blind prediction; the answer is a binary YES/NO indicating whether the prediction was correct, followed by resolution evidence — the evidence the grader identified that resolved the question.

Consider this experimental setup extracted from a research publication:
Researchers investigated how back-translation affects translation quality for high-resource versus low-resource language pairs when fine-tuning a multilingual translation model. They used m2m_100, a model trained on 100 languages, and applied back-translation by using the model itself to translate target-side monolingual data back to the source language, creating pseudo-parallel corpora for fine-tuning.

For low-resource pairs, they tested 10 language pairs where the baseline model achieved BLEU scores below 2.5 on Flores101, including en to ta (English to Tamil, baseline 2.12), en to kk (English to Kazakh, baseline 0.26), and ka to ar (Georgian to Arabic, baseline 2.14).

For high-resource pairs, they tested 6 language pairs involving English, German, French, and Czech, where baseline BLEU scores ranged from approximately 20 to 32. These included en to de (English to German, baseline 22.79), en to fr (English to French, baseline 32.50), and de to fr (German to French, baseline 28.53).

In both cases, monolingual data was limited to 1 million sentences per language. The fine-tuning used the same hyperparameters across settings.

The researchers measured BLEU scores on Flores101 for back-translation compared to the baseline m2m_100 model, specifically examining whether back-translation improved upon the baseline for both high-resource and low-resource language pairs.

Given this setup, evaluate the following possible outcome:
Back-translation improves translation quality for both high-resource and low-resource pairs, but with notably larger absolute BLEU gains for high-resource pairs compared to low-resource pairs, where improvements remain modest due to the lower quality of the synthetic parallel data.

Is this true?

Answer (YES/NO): NO